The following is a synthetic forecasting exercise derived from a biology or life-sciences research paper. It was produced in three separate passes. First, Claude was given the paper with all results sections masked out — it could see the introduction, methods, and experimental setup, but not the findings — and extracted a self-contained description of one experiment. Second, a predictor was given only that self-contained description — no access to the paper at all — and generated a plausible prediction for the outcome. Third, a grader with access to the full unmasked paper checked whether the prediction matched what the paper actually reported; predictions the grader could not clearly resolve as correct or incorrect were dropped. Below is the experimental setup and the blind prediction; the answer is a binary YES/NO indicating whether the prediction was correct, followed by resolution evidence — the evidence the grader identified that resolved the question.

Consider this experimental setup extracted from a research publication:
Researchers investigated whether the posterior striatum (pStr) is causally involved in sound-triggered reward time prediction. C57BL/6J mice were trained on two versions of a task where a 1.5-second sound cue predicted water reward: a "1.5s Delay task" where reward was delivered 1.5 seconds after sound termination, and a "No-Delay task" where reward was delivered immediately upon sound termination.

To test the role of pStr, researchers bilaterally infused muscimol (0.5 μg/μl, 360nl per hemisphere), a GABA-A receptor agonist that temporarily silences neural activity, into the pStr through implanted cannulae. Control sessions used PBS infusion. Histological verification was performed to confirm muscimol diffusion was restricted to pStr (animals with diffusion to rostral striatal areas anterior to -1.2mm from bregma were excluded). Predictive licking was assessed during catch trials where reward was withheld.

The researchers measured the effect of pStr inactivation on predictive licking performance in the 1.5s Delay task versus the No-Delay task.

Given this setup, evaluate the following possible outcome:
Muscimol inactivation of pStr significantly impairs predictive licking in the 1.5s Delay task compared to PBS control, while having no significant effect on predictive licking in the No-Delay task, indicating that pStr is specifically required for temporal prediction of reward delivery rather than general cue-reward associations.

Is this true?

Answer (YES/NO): YES